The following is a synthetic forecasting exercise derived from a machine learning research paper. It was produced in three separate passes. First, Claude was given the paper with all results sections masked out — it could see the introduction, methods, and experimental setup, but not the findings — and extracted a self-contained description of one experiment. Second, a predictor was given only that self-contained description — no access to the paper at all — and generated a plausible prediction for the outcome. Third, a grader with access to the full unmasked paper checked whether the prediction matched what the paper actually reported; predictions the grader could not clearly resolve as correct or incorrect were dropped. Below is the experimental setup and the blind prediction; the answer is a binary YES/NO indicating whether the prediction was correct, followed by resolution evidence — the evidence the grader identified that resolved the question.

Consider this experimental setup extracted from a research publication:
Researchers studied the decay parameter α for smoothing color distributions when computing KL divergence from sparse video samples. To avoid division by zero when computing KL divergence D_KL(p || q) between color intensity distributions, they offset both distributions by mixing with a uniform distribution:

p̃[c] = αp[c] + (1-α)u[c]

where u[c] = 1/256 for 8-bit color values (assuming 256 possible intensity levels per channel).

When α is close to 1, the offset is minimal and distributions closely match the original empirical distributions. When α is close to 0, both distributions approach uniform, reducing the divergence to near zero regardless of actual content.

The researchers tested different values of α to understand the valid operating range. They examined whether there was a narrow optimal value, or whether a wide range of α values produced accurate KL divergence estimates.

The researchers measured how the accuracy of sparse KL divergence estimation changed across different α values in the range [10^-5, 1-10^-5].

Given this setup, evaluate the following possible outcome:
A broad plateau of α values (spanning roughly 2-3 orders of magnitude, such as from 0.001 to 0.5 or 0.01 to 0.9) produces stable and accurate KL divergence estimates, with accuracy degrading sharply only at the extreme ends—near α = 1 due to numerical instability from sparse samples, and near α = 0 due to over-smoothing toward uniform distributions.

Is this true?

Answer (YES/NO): NO